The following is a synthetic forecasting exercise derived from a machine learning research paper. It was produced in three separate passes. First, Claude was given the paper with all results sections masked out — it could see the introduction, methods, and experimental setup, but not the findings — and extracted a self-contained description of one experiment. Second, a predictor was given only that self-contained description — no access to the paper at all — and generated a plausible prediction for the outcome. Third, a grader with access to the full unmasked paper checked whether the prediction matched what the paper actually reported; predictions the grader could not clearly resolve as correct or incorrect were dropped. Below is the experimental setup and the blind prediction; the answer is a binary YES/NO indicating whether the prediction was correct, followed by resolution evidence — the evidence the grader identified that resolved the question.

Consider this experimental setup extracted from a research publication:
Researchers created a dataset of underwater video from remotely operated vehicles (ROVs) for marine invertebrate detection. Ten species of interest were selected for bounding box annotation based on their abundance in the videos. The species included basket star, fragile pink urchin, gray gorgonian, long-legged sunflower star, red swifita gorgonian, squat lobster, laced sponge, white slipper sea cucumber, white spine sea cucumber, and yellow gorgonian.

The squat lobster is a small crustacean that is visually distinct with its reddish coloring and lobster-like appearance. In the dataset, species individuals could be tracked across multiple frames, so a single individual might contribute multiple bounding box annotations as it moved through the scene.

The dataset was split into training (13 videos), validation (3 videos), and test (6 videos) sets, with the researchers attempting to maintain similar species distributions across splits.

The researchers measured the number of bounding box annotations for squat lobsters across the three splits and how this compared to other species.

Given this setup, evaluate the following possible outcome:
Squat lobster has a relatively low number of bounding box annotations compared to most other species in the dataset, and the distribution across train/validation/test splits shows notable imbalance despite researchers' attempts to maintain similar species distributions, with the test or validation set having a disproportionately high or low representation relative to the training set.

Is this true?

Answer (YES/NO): NO